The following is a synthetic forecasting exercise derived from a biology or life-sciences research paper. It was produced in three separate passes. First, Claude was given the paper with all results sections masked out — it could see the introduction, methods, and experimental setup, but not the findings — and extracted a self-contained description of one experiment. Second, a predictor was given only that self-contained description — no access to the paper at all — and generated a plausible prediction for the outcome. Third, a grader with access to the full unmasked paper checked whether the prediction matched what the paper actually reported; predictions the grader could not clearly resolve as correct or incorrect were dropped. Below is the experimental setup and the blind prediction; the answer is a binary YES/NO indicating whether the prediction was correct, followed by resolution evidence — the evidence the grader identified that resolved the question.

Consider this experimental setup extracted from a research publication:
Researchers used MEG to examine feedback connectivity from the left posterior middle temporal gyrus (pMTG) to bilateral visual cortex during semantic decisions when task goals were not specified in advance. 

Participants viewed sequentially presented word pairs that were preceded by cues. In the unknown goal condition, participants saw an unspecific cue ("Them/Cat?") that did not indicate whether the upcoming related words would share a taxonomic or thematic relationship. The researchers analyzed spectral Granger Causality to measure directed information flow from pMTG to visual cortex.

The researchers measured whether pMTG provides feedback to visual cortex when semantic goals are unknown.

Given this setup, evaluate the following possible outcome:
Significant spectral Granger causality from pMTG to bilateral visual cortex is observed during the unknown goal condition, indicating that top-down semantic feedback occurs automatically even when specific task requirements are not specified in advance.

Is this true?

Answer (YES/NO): YES